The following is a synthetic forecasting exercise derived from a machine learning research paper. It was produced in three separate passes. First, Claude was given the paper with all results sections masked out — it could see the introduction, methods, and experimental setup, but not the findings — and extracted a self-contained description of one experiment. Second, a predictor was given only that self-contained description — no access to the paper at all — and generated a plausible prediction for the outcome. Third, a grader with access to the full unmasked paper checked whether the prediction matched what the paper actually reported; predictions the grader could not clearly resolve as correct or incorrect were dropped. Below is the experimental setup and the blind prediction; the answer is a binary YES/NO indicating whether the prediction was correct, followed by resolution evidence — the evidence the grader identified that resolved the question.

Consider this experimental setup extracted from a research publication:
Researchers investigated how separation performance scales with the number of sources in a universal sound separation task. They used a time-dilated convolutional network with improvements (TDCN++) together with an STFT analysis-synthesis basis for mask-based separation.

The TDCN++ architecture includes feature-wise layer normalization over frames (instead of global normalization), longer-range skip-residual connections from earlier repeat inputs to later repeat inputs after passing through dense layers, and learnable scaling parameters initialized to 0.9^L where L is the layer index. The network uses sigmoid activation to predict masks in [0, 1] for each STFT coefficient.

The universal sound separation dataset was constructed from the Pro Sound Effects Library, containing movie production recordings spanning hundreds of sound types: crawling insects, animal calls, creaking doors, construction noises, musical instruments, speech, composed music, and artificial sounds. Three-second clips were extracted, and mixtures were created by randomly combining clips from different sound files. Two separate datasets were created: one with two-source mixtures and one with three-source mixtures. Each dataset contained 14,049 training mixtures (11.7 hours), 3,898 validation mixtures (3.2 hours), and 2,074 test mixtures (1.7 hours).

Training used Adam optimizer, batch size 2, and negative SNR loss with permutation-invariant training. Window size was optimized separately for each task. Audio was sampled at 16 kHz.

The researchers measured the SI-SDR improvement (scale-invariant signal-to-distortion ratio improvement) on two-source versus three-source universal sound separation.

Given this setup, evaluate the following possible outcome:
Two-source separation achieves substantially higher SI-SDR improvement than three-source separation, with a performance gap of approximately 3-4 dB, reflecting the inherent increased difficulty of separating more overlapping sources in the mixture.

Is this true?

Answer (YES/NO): NO